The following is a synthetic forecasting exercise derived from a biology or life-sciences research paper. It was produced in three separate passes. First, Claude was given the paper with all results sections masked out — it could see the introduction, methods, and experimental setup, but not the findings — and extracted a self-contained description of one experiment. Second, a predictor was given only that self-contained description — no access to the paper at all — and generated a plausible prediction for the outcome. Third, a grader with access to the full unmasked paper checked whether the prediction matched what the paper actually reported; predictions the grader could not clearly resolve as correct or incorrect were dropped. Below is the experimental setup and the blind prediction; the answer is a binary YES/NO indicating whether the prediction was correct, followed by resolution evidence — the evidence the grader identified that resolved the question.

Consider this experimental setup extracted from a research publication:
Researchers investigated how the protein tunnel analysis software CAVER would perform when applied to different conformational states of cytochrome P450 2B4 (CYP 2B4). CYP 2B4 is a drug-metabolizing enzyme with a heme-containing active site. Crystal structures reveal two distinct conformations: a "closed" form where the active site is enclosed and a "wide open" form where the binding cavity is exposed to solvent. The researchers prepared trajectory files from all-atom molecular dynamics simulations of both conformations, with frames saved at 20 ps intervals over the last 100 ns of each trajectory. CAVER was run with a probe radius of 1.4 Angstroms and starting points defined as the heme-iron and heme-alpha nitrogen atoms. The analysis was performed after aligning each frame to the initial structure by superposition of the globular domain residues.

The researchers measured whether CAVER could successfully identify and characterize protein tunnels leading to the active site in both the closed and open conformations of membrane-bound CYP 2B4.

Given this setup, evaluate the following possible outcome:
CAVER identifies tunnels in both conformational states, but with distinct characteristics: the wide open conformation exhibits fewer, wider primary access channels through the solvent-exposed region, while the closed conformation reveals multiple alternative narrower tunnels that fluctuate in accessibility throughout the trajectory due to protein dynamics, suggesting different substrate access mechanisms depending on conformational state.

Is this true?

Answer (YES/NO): NO